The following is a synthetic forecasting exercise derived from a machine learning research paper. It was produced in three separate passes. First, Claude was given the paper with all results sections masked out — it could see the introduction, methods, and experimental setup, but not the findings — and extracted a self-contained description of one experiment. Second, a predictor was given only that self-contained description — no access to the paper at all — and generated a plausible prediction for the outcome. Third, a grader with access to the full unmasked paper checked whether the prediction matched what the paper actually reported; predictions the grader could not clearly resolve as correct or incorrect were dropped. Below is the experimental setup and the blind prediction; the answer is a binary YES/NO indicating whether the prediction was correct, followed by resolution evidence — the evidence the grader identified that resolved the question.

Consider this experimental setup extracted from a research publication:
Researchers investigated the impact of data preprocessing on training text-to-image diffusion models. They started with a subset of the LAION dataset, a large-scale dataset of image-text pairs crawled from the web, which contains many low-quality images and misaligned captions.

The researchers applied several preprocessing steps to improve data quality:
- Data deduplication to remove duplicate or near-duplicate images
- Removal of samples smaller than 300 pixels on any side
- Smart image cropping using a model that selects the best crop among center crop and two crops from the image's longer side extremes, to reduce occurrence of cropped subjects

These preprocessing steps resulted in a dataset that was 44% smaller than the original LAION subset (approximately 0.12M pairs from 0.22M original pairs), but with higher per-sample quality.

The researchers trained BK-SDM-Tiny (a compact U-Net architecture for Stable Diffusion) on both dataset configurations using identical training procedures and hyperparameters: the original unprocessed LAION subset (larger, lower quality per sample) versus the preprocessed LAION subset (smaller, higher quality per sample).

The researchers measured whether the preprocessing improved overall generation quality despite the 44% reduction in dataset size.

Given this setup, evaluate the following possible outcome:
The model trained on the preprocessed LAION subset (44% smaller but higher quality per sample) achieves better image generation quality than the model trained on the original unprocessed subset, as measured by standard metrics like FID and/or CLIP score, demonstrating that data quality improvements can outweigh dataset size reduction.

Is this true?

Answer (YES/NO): NO